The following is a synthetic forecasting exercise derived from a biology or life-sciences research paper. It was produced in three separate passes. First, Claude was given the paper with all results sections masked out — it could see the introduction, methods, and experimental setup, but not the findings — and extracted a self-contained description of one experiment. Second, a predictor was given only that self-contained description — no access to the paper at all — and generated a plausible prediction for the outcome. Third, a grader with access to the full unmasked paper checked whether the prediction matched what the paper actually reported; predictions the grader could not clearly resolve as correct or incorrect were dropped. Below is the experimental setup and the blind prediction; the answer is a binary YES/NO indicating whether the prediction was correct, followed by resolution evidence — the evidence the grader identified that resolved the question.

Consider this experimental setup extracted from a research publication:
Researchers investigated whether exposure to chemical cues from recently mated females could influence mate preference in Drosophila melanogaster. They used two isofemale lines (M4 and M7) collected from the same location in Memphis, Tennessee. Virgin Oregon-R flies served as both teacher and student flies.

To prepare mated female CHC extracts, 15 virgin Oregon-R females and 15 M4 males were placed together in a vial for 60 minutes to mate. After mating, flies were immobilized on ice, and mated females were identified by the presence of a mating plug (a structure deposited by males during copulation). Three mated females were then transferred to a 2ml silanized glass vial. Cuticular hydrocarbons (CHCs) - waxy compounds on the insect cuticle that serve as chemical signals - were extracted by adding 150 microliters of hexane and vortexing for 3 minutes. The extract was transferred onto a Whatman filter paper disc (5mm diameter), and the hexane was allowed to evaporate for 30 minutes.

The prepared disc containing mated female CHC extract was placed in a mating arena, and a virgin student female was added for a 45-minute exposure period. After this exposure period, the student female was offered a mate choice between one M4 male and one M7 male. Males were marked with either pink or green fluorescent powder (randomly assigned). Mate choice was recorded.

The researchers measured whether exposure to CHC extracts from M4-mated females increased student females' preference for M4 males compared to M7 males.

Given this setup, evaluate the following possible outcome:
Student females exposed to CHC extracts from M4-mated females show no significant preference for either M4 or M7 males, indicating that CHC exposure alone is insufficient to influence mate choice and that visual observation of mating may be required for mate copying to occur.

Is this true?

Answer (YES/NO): NO